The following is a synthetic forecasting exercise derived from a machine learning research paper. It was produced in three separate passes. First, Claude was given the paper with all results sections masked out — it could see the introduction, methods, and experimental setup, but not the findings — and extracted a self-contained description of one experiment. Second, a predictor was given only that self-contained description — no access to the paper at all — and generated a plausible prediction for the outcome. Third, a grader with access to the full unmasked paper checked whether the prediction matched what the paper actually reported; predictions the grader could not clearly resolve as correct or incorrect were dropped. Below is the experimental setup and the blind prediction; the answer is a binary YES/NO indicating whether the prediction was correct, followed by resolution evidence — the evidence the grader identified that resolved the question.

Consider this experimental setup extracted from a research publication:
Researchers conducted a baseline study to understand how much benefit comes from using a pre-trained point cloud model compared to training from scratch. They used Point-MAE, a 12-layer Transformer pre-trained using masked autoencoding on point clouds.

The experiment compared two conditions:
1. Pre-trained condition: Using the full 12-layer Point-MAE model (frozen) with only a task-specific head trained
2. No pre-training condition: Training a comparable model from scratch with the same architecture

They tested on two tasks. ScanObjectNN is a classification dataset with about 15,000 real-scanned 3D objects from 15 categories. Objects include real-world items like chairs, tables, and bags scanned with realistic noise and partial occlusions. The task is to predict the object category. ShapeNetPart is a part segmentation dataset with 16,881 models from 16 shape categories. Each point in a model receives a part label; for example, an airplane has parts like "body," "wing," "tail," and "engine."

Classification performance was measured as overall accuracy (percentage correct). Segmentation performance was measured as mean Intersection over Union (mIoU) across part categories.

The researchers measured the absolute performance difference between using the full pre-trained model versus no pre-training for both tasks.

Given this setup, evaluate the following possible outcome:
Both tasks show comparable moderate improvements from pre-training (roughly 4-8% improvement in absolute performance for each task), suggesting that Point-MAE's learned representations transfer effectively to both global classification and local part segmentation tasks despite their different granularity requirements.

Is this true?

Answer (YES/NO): NO